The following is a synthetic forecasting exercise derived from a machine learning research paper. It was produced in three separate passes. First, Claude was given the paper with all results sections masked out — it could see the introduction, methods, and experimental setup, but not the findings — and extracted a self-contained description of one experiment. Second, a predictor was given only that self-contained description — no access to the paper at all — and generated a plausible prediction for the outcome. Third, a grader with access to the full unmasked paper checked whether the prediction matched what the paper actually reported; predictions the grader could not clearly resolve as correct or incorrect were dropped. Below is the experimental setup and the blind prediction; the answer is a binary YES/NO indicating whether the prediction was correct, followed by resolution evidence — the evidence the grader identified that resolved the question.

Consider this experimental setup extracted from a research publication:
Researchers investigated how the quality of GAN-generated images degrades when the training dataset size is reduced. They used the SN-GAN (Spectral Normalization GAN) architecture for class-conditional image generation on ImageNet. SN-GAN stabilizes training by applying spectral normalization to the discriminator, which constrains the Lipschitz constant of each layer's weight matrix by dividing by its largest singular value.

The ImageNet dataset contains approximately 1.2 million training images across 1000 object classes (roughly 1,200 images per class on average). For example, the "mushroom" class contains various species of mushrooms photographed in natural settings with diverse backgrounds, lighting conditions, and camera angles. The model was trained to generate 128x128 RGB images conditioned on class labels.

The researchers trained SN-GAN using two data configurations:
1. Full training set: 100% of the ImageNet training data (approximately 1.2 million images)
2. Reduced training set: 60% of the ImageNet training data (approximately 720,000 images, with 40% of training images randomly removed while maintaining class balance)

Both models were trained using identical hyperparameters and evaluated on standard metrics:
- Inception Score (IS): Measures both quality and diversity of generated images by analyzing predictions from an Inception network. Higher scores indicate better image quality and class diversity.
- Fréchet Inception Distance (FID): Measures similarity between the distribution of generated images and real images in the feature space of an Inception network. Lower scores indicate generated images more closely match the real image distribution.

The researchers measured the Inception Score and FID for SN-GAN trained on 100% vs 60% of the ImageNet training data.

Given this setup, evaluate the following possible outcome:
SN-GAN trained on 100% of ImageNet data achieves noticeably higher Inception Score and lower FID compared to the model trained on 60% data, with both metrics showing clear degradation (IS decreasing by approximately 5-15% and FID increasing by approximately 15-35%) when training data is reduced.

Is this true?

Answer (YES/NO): NO